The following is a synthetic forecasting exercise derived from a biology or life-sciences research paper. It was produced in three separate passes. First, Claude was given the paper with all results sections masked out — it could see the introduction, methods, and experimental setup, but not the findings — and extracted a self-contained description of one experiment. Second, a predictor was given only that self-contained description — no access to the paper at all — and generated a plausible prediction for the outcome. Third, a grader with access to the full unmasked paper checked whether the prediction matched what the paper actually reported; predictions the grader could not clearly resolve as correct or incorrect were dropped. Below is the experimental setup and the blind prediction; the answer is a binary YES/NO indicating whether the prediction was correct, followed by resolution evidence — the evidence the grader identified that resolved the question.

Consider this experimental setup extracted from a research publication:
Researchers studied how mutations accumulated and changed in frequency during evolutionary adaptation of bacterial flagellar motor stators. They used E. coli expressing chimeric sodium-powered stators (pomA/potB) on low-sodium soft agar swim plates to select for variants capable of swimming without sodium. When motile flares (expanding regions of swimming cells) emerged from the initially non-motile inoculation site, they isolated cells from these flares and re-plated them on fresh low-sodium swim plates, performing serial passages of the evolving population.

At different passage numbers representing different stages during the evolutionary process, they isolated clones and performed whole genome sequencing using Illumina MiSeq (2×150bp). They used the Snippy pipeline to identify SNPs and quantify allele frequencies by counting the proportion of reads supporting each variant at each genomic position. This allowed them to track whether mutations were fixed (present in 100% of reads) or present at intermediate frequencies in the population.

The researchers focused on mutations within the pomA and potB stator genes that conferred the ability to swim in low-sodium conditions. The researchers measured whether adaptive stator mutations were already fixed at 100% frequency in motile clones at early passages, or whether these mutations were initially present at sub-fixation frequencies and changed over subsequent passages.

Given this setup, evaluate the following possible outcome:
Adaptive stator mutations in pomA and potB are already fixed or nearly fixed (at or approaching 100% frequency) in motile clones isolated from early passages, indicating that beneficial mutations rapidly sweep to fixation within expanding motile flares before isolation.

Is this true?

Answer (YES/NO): YES